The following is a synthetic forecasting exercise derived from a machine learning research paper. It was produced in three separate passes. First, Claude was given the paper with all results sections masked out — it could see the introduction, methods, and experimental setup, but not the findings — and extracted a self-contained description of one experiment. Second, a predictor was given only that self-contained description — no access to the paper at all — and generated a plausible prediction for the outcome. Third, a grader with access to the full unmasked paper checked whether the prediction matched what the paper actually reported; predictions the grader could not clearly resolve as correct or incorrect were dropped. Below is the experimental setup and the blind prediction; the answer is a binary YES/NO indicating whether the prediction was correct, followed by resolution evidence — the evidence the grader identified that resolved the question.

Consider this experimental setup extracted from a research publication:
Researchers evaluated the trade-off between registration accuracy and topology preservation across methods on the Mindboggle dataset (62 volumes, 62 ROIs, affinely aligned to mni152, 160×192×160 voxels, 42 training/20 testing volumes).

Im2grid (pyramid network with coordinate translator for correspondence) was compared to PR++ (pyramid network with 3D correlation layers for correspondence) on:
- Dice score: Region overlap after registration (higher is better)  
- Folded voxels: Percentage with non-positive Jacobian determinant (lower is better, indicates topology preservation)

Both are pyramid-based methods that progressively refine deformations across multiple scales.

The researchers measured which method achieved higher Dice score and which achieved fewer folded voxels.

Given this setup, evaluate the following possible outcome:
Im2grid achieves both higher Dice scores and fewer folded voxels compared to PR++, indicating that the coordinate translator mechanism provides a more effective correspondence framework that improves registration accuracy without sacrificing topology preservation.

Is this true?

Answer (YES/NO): NO